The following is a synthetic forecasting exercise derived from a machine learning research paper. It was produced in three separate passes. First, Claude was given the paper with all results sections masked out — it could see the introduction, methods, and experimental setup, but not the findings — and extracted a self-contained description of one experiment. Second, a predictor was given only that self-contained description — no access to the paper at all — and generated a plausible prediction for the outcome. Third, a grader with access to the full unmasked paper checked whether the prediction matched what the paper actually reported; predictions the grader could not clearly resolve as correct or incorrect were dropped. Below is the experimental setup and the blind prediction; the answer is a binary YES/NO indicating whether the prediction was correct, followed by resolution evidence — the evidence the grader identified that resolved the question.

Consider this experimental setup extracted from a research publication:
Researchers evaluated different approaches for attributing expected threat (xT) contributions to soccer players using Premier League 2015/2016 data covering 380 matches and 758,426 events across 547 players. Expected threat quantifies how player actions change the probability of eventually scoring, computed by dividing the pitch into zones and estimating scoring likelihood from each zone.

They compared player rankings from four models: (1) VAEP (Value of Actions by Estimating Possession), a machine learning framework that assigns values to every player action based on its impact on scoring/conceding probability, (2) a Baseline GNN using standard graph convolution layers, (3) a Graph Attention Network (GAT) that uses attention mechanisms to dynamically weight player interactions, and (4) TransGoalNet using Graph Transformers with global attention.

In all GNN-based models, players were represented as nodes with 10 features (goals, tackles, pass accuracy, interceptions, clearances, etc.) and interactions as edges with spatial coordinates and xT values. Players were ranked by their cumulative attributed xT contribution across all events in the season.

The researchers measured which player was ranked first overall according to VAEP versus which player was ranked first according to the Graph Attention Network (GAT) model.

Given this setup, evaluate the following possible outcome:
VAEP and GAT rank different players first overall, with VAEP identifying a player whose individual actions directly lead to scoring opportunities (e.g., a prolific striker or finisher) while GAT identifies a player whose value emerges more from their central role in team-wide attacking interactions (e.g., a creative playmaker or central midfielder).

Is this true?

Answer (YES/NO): NO